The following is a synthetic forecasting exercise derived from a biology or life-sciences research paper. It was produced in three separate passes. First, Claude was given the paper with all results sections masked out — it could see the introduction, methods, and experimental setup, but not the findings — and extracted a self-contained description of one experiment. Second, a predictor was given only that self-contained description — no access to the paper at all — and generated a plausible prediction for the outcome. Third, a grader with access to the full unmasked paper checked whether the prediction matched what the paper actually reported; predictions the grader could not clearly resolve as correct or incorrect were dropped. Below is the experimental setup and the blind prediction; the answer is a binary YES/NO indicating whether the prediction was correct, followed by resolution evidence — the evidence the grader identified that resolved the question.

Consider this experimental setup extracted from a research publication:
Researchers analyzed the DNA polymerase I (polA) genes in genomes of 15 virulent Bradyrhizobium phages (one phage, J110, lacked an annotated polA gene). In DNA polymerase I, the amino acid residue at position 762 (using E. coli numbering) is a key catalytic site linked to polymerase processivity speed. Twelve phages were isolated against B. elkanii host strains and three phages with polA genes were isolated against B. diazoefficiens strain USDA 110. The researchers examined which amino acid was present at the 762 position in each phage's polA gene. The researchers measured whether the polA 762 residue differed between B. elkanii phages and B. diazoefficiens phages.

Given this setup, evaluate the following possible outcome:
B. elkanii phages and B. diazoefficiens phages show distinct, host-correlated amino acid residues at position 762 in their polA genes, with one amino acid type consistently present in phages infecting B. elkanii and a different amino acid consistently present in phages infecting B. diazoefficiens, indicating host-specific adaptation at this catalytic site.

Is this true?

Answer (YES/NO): YES